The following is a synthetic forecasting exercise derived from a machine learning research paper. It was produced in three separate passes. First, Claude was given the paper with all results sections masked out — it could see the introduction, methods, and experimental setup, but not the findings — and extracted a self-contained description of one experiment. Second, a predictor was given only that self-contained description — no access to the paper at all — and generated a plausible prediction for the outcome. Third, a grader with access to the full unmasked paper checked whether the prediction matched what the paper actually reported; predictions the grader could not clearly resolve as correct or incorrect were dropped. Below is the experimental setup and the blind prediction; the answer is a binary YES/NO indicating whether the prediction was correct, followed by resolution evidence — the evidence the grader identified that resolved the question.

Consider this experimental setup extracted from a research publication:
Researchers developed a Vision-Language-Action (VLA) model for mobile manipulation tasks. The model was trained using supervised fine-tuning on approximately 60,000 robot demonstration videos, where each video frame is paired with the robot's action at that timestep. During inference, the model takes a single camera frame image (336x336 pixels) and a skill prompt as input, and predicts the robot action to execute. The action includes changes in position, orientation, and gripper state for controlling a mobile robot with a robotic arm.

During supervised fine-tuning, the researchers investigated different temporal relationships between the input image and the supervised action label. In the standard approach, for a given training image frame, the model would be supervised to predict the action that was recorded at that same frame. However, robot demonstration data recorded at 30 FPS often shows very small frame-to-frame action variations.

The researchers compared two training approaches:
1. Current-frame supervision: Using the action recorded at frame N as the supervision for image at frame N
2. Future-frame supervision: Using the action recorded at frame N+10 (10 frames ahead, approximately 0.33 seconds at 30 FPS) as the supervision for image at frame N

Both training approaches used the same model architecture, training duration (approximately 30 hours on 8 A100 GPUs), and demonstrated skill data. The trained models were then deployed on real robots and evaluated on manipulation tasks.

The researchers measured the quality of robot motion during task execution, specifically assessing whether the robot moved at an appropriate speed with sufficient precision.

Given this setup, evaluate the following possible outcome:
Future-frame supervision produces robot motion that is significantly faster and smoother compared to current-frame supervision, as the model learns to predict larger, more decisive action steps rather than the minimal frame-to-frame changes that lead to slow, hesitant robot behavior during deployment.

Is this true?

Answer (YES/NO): YES